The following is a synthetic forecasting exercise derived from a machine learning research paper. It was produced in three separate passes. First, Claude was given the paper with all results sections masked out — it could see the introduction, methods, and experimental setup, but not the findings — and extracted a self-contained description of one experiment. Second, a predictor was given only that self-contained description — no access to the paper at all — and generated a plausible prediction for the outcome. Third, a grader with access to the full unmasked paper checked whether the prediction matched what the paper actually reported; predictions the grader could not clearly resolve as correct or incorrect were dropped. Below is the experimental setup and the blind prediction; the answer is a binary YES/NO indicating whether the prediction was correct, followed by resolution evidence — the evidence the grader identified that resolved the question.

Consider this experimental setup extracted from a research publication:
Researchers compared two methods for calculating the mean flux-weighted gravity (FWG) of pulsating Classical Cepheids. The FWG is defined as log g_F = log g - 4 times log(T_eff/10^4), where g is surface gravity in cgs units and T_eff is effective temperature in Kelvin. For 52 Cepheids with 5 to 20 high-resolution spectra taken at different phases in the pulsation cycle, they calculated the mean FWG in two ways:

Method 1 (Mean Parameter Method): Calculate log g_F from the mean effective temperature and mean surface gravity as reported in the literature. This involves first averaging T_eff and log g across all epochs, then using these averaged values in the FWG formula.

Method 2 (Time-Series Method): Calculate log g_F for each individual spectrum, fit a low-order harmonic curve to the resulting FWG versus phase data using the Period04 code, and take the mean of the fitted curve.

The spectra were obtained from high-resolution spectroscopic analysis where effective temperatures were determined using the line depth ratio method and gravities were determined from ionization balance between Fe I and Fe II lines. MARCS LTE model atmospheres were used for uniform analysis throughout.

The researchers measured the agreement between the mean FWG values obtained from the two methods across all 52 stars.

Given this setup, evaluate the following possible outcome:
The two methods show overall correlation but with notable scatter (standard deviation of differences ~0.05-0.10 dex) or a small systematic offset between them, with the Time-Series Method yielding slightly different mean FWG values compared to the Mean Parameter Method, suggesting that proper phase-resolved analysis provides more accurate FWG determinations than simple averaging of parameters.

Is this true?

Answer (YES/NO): NO